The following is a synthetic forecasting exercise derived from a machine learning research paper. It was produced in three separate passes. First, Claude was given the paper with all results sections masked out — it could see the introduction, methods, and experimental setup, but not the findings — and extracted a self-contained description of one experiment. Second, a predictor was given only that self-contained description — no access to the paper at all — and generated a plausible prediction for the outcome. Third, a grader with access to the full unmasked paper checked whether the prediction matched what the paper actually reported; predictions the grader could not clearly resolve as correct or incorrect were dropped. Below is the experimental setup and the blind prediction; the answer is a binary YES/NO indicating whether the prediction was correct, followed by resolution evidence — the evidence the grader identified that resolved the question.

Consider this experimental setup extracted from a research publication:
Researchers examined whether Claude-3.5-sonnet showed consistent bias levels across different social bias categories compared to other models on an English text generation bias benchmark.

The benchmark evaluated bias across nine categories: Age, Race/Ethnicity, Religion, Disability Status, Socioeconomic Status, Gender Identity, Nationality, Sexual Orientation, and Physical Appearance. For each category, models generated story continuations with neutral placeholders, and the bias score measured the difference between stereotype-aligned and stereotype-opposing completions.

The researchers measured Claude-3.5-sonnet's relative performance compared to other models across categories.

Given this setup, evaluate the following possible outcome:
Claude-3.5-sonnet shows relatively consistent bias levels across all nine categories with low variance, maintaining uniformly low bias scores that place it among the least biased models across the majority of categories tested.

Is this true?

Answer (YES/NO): NO